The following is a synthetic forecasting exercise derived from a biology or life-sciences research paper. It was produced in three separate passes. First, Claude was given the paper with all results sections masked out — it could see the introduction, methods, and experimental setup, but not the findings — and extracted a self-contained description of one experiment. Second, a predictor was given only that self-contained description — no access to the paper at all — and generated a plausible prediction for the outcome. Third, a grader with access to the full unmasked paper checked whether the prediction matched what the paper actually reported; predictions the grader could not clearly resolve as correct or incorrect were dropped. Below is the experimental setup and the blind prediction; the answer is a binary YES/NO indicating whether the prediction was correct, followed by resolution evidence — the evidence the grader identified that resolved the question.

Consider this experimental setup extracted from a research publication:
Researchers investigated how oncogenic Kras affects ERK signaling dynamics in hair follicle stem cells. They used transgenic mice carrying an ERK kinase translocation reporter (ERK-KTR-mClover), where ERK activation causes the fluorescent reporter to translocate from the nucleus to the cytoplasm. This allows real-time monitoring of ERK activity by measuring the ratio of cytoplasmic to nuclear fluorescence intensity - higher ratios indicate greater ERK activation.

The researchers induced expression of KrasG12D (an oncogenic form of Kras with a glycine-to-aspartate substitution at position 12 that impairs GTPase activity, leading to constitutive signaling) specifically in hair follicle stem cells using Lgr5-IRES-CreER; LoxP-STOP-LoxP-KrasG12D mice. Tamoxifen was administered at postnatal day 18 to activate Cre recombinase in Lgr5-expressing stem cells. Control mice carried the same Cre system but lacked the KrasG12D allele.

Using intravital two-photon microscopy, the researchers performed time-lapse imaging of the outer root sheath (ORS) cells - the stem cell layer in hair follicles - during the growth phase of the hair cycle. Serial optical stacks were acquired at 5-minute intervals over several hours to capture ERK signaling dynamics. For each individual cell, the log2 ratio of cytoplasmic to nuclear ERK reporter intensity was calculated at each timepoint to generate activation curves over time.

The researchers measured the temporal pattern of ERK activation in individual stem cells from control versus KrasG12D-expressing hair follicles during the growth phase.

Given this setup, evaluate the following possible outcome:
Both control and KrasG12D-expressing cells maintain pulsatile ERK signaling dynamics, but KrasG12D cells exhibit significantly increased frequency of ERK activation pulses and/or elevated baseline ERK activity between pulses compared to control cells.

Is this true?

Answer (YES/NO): NO